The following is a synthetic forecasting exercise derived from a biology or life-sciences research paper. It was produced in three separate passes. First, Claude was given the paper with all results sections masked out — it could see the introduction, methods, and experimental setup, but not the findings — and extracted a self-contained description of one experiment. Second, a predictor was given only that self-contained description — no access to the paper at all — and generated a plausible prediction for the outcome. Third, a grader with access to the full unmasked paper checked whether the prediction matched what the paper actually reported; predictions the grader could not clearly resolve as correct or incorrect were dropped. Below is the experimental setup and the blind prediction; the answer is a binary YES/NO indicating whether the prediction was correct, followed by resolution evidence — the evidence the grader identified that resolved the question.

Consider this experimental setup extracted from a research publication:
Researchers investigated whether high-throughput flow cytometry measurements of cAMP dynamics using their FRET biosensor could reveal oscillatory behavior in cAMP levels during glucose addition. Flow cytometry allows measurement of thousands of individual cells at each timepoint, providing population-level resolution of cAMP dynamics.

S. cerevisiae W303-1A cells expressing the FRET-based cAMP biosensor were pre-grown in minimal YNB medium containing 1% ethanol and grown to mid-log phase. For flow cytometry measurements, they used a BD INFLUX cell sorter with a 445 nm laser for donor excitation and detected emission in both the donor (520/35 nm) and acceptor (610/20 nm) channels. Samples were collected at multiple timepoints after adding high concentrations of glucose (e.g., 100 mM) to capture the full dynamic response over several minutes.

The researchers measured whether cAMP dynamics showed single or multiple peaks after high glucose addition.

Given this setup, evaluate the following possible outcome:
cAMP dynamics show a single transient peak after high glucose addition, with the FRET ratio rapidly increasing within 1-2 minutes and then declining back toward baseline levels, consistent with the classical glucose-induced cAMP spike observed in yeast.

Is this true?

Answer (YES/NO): NO